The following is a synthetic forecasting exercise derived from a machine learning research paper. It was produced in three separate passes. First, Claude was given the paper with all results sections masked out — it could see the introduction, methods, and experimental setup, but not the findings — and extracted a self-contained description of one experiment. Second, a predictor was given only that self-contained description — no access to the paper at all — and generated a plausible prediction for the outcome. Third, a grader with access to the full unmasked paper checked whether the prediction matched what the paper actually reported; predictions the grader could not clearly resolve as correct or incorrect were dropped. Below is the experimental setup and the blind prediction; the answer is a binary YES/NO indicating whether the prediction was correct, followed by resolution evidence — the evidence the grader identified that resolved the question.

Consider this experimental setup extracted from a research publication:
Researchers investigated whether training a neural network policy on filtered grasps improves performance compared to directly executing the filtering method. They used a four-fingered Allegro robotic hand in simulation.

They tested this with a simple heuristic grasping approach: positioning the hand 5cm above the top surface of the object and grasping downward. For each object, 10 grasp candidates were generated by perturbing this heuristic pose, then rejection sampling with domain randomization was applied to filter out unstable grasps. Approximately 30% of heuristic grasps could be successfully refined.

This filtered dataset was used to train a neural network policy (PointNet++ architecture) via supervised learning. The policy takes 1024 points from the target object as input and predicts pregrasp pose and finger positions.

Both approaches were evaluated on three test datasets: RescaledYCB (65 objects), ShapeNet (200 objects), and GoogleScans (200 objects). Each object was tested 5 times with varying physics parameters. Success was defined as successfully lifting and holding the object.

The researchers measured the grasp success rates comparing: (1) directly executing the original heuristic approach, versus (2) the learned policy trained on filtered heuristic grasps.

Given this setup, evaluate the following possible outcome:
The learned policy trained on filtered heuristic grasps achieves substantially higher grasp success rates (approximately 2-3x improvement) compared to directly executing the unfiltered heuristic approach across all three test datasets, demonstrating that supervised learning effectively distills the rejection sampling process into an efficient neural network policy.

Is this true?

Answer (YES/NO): NO